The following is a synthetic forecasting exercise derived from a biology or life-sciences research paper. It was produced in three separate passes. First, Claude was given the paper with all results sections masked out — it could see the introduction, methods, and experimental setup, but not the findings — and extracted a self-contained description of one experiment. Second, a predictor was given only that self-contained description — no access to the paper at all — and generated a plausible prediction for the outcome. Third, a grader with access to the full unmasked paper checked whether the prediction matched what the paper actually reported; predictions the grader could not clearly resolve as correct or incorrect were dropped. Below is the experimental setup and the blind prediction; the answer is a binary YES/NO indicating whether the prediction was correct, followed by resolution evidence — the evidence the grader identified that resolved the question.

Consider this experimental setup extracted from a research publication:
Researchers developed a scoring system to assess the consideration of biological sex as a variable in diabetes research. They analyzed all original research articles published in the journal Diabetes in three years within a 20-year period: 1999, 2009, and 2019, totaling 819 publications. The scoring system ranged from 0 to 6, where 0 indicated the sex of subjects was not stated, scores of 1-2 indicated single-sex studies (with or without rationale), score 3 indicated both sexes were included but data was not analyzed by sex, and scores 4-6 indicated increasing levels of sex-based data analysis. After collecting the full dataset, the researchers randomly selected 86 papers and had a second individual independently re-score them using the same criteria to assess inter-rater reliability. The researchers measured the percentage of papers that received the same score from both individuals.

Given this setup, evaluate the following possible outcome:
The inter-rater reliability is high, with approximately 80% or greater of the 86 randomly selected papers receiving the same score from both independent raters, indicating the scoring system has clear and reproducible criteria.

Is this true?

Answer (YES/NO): YES